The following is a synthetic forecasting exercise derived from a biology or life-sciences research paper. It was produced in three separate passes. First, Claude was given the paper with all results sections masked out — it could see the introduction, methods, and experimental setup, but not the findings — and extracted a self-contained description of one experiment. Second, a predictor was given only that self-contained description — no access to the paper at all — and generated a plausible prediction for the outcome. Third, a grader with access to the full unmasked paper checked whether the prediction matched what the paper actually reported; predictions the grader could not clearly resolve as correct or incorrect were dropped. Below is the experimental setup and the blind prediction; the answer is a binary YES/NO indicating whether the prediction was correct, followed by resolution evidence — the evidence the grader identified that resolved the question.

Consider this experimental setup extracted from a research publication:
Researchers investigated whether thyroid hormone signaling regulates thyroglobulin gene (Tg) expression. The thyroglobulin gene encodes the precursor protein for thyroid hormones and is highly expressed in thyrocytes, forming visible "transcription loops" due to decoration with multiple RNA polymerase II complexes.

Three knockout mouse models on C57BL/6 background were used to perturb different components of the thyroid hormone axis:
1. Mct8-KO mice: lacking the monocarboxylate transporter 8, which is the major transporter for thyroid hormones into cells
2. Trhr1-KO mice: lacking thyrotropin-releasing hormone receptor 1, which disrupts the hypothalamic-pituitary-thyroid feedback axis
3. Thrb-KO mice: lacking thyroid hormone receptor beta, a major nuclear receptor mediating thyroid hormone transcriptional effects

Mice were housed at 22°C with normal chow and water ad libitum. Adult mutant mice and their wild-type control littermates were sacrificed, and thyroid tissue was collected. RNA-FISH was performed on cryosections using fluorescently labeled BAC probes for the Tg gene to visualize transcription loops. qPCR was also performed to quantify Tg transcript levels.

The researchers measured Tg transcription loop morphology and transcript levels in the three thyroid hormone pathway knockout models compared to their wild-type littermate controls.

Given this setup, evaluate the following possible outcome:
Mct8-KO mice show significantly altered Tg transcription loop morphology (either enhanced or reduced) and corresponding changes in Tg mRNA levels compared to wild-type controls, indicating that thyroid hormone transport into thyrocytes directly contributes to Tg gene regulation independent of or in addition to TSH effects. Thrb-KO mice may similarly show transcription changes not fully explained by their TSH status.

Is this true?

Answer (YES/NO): NO